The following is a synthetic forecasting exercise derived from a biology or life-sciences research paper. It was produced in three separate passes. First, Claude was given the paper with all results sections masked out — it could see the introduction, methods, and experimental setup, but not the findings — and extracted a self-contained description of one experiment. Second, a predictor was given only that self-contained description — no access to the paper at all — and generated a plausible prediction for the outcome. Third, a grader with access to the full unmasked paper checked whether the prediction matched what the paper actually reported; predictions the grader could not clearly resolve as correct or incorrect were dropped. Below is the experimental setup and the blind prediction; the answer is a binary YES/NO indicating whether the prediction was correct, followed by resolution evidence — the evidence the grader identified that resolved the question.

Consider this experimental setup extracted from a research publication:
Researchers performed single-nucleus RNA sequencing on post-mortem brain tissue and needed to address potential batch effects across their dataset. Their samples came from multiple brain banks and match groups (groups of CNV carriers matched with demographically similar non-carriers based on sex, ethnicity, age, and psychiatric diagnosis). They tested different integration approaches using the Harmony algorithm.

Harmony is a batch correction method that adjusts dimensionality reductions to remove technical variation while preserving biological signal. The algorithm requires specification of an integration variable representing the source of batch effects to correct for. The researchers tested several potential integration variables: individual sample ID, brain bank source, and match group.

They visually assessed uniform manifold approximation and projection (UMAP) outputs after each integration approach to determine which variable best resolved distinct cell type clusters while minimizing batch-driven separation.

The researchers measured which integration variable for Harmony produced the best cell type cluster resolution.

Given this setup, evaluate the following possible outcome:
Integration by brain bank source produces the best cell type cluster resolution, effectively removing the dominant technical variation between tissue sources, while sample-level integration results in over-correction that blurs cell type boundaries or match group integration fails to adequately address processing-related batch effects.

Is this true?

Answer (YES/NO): NO